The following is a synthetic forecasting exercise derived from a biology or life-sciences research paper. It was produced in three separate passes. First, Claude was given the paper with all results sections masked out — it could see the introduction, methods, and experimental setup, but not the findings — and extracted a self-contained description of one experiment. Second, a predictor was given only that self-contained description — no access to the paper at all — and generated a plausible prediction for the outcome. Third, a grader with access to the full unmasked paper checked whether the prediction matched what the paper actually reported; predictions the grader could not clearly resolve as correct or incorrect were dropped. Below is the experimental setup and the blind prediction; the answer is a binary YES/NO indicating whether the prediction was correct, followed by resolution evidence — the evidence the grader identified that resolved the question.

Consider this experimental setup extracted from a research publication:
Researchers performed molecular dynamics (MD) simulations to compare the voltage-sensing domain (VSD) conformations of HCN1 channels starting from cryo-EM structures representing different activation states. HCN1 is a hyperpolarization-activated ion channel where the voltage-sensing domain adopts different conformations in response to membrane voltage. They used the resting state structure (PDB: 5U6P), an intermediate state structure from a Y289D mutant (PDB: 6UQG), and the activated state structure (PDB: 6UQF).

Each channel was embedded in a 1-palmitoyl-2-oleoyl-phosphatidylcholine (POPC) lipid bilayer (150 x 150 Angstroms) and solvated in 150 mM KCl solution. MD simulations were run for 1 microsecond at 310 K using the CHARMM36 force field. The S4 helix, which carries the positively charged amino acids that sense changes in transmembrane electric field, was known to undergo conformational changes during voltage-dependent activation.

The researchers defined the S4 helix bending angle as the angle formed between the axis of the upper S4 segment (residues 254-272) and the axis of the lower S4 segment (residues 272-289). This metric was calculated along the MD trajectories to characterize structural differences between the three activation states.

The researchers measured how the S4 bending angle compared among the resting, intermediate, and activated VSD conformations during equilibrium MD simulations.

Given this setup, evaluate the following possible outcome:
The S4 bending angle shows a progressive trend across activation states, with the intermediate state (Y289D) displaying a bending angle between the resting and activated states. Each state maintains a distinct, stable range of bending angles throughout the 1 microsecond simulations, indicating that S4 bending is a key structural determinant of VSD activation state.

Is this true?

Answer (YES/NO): NO